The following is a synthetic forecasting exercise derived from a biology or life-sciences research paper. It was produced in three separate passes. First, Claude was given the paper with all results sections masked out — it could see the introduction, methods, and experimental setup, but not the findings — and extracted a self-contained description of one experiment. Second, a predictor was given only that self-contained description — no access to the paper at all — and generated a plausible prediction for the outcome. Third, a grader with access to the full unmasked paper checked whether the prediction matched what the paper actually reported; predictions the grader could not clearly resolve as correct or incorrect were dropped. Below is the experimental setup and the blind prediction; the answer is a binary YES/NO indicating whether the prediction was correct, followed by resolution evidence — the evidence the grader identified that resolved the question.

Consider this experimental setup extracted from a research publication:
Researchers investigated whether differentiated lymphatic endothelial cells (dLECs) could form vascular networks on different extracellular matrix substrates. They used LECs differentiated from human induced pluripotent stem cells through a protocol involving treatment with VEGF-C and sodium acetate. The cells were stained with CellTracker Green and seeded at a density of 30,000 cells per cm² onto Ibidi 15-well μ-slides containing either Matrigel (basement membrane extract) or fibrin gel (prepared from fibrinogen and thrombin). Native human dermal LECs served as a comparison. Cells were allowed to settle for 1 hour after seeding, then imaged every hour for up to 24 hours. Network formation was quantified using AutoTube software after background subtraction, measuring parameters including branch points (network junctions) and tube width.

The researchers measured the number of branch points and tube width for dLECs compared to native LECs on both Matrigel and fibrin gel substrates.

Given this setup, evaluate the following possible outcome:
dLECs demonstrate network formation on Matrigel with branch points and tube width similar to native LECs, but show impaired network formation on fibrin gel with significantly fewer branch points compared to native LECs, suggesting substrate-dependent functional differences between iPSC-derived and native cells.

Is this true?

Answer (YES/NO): NO